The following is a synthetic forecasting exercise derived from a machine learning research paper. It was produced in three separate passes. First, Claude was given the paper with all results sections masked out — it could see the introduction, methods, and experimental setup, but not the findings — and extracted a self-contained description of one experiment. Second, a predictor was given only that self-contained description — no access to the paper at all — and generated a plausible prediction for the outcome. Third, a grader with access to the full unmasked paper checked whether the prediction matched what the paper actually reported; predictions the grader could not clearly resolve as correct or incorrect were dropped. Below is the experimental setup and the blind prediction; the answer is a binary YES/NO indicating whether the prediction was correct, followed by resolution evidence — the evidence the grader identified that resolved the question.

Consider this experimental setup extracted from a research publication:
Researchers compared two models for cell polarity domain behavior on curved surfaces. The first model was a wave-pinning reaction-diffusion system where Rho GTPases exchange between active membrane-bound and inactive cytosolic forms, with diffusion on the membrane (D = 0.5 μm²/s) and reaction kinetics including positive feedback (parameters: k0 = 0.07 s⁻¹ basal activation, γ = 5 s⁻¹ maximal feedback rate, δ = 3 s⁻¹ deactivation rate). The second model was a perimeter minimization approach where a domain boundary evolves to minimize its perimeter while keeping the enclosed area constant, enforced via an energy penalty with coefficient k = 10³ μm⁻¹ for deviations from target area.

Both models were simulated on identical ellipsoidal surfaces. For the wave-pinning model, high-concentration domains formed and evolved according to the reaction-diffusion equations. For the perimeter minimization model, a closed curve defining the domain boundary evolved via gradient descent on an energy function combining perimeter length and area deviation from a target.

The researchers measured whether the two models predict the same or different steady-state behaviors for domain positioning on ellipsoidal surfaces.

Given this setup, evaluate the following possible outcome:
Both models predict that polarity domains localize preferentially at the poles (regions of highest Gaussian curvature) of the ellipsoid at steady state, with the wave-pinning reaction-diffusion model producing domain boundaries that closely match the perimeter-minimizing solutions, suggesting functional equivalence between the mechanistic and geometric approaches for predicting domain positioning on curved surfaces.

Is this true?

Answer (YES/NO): YES